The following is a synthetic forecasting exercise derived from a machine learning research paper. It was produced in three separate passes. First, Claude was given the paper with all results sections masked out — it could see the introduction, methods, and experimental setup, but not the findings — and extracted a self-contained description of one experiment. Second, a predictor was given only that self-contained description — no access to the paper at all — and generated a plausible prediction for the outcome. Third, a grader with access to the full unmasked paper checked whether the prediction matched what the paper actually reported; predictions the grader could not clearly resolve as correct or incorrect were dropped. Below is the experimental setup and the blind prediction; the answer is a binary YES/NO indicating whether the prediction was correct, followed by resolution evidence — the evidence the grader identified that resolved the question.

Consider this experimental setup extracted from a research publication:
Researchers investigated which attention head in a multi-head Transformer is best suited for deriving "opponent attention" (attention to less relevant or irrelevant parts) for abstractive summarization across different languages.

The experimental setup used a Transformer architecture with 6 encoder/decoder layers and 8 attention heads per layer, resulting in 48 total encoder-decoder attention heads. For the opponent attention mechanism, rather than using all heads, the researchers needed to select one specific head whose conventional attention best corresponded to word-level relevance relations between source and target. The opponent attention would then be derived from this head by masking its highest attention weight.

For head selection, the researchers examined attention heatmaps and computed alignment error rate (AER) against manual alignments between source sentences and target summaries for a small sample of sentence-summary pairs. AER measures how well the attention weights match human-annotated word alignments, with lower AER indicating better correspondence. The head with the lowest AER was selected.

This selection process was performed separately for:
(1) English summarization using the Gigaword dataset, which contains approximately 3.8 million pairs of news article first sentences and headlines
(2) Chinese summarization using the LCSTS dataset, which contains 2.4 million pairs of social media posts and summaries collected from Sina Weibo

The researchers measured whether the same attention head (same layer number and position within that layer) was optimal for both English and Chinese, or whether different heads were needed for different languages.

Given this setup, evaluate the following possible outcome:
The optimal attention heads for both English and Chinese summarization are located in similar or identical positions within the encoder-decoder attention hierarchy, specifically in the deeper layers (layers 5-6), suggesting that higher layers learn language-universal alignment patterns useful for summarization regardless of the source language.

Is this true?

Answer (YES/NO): NO